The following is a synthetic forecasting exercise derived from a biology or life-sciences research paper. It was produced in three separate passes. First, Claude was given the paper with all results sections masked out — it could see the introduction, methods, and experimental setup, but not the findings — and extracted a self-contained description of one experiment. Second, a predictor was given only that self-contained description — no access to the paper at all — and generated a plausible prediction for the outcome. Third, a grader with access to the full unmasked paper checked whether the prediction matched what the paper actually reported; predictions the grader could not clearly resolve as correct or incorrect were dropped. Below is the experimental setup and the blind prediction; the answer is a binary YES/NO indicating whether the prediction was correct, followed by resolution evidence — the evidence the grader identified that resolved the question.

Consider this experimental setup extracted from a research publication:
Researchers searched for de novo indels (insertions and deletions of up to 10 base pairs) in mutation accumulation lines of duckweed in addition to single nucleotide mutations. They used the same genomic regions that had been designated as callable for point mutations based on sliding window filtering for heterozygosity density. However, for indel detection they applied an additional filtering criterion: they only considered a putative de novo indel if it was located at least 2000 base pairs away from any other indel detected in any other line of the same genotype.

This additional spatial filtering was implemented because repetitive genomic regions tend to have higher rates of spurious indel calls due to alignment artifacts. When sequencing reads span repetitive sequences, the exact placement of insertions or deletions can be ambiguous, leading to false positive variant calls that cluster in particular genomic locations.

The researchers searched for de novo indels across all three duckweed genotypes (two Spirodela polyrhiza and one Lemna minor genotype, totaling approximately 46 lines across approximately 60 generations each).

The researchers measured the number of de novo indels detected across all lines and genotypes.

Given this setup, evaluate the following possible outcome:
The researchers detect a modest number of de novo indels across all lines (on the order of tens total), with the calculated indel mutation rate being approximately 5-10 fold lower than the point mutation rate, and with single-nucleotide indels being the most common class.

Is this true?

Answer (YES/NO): NO